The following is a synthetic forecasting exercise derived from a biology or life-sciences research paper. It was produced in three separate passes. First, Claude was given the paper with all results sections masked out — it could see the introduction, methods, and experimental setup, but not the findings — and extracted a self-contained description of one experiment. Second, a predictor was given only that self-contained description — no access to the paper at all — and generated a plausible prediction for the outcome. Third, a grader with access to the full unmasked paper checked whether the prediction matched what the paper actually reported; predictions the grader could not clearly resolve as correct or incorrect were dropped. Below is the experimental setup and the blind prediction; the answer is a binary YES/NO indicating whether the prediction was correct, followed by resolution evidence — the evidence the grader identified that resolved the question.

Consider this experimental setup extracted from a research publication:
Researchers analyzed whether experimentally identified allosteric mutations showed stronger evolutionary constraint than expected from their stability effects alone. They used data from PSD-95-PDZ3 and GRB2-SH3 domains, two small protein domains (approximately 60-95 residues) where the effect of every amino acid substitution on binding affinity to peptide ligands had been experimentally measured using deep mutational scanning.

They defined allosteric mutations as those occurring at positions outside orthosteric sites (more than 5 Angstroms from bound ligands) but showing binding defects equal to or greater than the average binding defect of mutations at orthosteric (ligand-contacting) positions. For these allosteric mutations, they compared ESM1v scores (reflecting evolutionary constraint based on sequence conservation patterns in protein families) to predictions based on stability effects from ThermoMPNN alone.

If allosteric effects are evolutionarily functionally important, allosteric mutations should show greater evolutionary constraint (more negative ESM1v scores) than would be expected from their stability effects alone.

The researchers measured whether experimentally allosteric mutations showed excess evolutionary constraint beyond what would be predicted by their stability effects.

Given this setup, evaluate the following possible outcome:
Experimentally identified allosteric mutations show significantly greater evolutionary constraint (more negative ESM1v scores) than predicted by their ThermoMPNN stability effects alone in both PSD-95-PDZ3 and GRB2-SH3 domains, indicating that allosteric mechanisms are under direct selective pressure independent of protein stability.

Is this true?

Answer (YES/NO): NO